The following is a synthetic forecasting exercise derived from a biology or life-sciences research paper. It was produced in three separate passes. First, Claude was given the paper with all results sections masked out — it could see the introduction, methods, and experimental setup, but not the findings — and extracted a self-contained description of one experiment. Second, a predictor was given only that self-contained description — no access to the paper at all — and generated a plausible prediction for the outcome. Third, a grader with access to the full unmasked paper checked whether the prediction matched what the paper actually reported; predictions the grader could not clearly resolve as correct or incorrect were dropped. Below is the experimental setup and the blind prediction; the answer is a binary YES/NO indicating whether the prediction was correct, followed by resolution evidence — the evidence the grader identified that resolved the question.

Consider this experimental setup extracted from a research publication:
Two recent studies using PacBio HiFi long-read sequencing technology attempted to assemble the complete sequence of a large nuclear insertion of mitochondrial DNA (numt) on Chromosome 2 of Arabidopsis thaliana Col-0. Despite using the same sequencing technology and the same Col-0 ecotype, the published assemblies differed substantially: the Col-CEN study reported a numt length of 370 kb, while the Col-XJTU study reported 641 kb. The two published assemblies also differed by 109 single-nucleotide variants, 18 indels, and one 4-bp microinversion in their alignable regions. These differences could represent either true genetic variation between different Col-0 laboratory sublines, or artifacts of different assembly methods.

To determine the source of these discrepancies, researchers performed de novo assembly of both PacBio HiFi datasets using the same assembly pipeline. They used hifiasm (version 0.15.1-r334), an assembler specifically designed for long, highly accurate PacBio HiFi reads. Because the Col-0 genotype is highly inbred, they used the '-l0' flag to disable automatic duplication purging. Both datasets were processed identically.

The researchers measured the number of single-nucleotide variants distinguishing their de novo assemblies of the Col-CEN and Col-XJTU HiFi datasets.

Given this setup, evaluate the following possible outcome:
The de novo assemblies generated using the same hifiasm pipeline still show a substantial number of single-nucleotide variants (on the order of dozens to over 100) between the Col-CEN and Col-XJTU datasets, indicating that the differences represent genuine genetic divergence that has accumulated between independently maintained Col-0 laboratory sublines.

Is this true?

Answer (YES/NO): NO